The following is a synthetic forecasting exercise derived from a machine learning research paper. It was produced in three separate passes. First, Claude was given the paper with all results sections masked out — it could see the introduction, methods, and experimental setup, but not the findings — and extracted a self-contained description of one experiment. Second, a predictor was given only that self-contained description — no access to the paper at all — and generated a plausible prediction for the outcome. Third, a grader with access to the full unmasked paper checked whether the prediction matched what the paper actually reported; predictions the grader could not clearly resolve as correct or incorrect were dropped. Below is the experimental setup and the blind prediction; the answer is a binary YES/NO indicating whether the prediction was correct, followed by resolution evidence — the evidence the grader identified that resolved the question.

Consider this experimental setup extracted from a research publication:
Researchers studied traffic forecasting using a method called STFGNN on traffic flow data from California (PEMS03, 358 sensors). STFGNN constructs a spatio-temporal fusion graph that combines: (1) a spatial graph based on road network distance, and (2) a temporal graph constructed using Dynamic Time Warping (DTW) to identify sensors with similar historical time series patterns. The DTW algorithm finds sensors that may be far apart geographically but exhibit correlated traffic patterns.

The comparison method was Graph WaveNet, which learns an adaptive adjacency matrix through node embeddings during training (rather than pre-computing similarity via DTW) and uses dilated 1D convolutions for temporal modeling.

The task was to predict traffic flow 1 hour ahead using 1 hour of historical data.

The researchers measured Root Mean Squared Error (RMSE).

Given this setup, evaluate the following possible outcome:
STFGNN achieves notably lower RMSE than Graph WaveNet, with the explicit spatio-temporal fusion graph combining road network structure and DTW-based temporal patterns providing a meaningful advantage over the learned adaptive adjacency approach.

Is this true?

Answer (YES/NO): NO